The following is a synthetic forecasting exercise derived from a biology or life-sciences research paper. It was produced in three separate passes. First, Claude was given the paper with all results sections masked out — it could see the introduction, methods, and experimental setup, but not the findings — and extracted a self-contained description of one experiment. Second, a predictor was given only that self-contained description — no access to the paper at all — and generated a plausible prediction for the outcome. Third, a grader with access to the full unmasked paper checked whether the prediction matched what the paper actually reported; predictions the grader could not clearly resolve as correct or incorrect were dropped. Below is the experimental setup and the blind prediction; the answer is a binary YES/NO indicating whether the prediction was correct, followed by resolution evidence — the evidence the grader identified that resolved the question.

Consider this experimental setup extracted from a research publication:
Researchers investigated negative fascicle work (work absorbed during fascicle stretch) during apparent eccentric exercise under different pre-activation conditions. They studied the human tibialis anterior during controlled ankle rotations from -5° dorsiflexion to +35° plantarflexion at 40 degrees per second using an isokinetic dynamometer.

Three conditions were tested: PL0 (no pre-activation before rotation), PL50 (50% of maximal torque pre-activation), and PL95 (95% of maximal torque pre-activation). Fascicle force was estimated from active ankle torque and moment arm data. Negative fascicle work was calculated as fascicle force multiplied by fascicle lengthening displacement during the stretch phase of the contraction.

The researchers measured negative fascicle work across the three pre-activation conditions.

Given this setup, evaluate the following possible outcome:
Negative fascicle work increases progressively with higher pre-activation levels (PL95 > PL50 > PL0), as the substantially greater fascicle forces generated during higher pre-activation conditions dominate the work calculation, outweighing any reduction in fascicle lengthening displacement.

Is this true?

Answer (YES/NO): YES